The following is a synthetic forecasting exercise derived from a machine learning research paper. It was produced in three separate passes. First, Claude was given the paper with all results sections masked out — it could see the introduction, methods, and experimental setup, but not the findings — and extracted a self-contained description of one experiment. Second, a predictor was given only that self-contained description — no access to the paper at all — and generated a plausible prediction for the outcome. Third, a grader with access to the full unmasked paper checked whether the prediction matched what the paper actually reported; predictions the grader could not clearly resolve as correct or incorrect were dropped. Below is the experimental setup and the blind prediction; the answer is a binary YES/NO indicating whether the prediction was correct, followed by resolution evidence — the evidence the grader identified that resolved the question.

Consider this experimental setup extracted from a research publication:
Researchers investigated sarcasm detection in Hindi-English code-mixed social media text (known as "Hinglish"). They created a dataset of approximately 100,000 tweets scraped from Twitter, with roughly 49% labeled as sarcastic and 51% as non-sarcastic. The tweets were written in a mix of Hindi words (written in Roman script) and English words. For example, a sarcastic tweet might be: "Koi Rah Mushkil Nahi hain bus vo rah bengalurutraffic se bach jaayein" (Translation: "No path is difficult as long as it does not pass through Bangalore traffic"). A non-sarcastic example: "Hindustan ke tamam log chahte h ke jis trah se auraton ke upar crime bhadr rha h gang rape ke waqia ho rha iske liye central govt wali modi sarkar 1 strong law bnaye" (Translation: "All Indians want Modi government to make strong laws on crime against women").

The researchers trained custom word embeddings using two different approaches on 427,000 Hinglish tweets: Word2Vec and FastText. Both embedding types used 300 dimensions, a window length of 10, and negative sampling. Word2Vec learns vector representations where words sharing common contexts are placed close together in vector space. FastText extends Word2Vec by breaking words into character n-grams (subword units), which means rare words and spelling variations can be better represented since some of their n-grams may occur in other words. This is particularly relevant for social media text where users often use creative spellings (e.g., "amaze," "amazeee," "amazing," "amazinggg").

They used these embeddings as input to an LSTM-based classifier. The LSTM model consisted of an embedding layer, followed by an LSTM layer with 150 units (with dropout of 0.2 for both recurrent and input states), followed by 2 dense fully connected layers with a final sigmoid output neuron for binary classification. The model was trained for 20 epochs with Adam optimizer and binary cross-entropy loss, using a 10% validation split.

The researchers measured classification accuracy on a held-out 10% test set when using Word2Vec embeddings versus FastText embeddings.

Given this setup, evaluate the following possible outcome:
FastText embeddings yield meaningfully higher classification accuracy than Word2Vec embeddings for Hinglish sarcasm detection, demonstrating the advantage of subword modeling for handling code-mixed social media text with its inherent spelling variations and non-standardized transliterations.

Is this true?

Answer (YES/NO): NO